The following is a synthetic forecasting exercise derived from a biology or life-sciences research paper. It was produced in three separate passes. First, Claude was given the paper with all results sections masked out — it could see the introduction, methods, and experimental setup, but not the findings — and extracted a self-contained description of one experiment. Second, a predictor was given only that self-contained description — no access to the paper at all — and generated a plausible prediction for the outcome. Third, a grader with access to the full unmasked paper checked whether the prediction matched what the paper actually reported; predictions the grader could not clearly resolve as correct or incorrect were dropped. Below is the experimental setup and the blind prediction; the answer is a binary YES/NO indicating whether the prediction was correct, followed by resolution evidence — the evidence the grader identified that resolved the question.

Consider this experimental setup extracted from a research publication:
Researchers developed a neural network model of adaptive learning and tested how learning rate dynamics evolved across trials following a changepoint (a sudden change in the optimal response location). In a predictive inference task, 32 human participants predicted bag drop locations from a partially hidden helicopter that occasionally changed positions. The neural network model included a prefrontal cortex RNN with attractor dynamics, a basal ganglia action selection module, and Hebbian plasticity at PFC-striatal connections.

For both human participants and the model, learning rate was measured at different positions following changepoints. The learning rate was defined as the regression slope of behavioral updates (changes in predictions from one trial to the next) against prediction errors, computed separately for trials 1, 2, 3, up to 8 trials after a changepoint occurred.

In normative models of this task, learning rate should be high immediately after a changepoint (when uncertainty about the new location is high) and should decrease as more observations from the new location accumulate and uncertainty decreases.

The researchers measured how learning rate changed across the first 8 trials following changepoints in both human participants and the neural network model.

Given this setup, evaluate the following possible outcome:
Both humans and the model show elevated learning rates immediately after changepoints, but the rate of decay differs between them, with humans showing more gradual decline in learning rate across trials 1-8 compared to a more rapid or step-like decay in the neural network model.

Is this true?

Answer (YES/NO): NO